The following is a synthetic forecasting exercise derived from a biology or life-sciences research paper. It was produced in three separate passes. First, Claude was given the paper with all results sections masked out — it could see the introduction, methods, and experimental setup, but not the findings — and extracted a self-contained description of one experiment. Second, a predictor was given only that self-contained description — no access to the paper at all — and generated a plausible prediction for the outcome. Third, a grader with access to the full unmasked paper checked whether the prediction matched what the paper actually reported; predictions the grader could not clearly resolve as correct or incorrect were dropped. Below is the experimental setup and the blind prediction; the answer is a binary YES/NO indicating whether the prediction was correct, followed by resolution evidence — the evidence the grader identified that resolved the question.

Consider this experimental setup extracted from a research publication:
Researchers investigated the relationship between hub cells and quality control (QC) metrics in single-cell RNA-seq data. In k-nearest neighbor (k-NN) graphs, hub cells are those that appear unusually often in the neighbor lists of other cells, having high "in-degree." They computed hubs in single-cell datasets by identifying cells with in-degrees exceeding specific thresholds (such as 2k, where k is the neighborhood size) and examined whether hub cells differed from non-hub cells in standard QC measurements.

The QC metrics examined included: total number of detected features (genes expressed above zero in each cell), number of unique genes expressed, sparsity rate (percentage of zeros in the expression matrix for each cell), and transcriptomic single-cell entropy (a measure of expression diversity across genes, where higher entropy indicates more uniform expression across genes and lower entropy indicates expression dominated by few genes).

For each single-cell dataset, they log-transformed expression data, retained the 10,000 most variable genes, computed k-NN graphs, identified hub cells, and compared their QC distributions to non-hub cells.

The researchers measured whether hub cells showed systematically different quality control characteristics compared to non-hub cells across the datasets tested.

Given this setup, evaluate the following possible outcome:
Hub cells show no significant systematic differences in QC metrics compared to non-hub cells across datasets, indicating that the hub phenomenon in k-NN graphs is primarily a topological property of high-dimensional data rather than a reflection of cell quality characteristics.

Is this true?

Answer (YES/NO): YES